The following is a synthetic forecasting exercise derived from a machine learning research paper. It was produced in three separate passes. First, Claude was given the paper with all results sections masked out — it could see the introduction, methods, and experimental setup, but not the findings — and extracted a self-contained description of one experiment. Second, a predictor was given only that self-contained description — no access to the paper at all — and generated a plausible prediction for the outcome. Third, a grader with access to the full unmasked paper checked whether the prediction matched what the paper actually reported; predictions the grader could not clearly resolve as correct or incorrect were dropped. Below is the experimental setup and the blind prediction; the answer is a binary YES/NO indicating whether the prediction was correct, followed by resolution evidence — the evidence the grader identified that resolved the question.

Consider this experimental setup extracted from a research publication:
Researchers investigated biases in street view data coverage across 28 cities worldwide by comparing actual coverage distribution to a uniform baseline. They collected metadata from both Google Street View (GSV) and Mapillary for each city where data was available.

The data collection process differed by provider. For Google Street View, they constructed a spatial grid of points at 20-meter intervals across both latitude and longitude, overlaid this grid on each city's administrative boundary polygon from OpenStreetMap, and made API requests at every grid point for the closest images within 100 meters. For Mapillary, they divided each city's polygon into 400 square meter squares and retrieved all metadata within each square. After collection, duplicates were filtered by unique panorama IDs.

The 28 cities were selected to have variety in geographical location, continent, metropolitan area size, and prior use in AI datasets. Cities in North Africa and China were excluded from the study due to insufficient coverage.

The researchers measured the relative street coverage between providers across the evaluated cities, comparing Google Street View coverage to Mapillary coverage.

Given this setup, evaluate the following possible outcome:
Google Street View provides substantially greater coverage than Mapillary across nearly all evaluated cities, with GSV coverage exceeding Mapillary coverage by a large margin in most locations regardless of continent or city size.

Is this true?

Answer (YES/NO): YES